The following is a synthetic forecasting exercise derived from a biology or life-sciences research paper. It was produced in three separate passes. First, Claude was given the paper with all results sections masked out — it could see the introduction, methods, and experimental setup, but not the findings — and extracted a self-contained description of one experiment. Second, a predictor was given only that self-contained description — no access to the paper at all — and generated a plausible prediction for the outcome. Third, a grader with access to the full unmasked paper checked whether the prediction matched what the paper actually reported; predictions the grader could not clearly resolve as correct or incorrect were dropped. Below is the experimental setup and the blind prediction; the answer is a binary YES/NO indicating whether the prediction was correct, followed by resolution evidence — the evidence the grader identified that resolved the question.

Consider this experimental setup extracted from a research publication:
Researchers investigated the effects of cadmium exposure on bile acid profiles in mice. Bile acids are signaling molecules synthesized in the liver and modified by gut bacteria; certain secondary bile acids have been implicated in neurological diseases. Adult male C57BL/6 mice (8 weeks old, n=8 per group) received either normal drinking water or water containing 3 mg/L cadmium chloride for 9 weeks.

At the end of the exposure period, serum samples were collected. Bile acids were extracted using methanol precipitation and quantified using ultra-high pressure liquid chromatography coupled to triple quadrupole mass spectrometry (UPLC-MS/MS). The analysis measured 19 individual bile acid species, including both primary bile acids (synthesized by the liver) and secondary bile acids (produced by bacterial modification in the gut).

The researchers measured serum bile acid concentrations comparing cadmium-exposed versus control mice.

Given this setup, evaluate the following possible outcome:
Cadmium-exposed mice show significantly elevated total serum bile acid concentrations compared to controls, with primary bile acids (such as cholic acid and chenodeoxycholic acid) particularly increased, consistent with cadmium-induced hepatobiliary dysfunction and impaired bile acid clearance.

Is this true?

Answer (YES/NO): NO